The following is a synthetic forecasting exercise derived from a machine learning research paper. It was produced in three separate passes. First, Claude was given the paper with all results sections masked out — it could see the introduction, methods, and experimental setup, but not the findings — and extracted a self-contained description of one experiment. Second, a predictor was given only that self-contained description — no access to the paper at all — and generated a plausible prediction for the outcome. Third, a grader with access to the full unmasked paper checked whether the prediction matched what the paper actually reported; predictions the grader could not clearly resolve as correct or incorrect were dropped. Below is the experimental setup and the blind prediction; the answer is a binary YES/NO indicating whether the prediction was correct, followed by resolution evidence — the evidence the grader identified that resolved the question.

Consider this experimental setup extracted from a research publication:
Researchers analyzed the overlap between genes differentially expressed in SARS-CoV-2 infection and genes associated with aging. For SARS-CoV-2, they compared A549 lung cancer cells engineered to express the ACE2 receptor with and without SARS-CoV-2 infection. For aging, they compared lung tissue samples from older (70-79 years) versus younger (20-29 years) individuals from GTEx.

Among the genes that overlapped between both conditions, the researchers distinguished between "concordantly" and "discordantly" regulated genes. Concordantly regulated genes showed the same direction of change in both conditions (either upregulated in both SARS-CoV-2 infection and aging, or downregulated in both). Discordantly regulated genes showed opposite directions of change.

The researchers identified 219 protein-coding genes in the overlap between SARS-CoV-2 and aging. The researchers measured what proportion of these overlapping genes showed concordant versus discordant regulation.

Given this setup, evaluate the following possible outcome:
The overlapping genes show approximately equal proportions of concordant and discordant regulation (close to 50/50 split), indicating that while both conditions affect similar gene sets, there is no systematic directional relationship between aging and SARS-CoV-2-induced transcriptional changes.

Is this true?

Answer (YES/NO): NO